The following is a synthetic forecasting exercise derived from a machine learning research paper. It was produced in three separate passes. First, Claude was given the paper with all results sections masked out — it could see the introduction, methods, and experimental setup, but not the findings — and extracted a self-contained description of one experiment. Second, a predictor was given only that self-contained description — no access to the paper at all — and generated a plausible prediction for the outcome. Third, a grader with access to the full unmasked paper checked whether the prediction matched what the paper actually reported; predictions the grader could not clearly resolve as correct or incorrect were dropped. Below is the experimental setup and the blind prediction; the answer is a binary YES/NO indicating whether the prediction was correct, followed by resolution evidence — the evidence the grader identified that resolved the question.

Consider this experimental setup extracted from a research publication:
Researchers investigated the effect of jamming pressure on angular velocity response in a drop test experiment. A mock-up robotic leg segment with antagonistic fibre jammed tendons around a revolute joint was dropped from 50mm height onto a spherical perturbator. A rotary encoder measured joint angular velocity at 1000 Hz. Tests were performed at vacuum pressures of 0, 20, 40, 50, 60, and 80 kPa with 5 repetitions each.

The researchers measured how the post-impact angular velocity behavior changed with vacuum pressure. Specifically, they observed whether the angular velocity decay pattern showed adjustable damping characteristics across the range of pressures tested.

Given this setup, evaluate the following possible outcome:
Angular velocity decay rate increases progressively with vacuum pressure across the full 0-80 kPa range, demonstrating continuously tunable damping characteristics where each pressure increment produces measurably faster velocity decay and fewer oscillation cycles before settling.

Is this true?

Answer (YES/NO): NO